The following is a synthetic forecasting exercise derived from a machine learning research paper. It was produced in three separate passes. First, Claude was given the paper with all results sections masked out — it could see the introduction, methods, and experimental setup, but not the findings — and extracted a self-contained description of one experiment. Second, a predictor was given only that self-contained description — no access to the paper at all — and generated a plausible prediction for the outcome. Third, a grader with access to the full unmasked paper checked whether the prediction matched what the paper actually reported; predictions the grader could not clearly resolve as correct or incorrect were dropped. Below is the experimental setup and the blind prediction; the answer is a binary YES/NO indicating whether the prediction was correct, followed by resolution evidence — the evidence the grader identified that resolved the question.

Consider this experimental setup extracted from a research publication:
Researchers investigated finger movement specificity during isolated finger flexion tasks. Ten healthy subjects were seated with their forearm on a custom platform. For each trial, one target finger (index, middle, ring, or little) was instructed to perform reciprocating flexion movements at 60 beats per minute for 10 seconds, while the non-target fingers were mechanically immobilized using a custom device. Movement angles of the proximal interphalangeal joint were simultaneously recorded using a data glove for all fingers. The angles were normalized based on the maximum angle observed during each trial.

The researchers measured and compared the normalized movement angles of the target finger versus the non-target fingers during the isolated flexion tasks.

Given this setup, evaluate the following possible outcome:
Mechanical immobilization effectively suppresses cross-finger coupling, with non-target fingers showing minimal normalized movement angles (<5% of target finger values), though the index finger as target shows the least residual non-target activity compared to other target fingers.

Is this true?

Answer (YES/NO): NO